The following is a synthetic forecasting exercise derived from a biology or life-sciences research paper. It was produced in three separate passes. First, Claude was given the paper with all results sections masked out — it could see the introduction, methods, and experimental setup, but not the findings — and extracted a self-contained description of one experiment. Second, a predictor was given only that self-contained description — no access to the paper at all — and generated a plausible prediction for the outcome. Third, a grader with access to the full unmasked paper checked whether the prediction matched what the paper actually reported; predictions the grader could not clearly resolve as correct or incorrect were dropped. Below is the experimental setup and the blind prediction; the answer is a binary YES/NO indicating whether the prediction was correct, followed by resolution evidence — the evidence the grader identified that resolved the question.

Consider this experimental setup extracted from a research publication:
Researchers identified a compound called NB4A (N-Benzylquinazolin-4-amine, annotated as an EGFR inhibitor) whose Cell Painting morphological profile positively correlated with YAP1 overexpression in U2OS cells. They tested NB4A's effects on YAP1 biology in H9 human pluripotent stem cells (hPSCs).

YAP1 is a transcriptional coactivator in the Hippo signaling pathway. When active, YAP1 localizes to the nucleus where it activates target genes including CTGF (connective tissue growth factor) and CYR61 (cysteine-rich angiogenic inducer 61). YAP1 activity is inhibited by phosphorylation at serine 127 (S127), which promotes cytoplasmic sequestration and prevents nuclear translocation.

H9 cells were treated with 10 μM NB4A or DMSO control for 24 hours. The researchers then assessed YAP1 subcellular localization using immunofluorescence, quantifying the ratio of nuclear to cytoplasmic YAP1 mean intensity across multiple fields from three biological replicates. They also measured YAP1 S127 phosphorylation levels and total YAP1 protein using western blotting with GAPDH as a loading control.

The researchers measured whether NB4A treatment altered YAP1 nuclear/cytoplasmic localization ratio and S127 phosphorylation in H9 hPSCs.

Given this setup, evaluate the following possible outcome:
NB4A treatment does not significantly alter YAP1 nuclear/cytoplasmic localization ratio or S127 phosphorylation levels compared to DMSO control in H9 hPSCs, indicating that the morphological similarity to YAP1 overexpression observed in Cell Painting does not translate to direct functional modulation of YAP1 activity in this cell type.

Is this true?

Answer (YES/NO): NO